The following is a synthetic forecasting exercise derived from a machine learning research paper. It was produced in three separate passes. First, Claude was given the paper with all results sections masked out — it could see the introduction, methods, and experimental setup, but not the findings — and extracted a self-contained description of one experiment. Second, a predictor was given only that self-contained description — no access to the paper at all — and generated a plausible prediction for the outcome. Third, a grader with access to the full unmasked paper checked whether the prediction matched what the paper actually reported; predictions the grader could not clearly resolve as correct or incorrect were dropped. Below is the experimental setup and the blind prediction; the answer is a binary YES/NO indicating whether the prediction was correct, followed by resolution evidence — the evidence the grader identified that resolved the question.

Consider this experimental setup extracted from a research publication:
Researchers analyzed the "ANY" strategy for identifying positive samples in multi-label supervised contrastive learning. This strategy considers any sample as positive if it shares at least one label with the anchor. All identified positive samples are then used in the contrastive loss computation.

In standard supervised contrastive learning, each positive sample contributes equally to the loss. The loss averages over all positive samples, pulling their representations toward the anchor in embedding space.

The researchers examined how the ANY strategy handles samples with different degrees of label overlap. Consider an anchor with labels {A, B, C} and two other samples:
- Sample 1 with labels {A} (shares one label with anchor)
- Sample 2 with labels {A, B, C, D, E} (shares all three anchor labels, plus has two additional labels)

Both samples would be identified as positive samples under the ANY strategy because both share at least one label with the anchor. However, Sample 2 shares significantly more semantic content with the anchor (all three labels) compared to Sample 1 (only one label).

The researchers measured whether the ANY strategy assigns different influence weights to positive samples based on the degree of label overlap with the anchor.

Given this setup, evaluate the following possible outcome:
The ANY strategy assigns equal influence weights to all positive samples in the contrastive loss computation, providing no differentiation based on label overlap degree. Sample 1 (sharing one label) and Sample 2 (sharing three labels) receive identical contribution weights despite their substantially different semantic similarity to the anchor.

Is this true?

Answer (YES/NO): YES